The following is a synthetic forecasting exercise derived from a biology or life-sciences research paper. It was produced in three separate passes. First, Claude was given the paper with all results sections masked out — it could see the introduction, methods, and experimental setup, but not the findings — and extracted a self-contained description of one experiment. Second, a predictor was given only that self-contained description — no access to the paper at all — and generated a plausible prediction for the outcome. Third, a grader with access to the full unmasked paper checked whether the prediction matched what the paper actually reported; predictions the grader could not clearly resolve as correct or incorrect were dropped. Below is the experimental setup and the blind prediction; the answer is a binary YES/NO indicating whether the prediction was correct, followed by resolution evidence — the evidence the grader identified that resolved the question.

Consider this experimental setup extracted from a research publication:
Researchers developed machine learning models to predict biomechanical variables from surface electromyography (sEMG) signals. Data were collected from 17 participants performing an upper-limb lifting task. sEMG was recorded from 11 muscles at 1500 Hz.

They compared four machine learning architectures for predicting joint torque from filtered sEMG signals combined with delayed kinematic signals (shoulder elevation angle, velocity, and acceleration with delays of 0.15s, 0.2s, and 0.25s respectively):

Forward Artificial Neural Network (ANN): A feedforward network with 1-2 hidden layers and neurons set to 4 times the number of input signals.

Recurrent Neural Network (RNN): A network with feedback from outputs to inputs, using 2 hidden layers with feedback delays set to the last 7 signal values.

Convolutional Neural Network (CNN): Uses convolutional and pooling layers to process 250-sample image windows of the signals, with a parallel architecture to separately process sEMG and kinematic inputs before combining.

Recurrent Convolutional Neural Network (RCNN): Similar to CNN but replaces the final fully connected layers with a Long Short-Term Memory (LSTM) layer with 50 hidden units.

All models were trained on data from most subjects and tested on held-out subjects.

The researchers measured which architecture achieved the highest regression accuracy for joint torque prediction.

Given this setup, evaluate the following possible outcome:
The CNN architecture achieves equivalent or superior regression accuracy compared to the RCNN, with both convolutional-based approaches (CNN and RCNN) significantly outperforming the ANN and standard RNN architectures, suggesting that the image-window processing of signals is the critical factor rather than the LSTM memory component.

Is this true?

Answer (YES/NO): NO